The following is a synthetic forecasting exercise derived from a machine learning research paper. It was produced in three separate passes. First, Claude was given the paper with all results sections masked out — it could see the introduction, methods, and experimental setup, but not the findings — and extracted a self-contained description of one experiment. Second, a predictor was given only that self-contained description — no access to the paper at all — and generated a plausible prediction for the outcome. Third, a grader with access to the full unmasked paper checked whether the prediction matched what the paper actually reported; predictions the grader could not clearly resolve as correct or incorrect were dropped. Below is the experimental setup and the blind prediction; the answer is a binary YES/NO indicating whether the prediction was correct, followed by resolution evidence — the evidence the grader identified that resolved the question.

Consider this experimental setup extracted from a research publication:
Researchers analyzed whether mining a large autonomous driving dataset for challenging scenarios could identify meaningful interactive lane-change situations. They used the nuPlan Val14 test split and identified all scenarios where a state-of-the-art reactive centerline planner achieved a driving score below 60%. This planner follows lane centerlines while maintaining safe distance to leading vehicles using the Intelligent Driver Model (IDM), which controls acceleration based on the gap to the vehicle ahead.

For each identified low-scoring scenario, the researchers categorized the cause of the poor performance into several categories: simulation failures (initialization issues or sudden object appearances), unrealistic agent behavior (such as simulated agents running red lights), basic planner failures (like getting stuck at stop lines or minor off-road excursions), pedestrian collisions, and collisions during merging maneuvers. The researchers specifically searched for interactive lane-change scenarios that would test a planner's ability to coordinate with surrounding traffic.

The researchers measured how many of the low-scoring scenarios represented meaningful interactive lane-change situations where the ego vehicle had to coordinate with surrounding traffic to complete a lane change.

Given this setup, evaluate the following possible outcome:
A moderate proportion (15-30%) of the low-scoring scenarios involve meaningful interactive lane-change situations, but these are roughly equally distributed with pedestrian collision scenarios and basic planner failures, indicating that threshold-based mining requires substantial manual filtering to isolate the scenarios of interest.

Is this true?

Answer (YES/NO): NO